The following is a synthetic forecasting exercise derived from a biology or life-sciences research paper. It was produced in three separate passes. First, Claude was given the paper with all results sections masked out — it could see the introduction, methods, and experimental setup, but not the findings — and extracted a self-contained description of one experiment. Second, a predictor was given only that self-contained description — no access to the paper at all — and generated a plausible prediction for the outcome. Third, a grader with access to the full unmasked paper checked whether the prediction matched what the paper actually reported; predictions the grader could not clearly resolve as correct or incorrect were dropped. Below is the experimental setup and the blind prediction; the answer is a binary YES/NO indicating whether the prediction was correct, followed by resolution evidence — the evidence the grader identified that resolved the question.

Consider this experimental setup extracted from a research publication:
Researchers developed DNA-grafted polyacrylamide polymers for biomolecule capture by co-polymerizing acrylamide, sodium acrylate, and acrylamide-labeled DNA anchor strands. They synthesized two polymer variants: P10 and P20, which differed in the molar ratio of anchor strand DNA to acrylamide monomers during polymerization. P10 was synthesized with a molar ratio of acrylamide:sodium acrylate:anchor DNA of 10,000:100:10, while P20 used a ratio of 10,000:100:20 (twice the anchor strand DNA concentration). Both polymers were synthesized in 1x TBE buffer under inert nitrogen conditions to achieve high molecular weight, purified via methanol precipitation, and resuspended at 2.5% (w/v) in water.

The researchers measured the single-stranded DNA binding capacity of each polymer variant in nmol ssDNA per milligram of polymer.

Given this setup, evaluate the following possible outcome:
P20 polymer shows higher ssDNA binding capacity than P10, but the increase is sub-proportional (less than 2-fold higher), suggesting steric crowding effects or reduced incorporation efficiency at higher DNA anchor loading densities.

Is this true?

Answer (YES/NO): NO